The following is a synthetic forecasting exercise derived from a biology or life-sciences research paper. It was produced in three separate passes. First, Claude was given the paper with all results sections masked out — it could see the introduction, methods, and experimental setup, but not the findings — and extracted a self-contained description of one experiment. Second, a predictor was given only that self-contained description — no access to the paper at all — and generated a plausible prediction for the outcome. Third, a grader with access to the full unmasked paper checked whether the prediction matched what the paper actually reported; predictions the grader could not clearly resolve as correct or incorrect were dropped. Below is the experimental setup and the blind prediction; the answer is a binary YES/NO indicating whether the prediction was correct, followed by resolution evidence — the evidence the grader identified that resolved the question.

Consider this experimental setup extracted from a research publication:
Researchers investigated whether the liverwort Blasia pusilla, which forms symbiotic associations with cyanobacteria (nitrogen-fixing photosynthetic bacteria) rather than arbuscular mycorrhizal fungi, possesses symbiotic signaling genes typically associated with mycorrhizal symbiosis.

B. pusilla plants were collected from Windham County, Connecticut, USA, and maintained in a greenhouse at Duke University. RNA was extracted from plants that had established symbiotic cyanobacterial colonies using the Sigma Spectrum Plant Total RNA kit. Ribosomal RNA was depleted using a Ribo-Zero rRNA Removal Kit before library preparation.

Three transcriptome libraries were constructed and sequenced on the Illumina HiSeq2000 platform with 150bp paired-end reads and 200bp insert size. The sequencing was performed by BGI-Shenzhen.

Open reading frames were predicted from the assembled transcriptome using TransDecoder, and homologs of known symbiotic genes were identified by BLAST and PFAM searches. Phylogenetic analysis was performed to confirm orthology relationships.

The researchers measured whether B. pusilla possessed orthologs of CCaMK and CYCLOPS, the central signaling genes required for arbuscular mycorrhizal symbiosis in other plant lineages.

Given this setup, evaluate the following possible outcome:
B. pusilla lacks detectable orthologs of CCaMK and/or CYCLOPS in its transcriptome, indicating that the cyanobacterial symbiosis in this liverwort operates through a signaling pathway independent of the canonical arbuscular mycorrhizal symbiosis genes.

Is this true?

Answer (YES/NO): YES